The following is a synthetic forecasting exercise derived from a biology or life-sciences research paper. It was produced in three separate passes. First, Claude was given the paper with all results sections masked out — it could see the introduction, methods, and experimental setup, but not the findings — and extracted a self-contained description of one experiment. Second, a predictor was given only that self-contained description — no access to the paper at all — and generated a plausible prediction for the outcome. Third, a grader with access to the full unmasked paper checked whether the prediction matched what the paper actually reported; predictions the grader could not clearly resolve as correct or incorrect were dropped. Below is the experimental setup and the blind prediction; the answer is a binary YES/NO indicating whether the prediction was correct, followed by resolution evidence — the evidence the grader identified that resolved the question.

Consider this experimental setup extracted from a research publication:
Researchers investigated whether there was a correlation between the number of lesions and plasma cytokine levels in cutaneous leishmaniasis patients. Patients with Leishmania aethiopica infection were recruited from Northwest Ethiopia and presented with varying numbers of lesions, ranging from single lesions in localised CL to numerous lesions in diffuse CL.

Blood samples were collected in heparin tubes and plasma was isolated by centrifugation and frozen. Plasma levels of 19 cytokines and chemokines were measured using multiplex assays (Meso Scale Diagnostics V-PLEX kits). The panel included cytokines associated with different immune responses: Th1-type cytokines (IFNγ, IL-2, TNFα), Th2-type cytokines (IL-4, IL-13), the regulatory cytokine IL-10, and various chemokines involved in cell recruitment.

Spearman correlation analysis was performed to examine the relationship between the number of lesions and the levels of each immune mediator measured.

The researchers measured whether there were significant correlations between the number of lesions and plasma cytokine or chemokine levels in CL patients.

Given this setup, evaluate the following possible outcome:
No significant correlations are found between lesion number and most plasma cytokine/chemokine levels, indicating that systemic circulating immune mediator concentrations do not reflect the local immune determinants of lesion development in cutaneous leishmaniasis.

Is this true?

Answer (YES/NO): YES